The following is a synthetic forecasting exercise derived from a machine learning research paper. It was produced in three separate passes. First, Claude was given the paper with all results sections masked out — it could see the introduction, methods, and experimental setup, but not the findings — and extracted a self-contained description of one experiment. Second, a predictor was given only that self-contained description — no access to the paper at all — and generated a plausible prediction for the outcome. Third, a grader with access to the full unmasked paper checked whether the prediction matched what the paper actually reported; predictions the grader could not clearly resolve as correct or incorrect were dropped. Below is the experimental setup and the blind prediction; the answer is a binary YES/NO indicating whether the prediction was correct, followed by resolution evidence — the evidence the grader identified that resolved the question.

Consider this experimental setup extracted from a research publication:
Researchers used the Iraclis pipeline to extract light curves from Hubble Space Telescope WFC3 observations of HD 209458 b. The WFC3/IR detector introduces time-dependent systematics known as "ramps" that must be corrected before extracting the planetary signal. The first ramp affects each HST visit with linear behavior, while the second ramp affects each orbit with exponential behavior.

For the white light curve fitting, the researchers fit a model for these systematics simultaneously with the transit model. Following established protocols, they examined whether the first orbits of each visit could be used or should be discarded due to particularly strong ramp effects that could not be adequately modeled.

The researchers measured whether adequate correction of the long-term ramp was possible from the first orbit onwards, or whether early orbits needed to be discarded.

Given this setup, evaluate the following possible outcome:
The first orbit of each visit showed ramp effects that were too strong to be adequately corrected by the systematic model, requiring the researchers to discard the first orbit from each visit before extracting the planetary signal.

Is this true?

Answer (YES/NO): NO